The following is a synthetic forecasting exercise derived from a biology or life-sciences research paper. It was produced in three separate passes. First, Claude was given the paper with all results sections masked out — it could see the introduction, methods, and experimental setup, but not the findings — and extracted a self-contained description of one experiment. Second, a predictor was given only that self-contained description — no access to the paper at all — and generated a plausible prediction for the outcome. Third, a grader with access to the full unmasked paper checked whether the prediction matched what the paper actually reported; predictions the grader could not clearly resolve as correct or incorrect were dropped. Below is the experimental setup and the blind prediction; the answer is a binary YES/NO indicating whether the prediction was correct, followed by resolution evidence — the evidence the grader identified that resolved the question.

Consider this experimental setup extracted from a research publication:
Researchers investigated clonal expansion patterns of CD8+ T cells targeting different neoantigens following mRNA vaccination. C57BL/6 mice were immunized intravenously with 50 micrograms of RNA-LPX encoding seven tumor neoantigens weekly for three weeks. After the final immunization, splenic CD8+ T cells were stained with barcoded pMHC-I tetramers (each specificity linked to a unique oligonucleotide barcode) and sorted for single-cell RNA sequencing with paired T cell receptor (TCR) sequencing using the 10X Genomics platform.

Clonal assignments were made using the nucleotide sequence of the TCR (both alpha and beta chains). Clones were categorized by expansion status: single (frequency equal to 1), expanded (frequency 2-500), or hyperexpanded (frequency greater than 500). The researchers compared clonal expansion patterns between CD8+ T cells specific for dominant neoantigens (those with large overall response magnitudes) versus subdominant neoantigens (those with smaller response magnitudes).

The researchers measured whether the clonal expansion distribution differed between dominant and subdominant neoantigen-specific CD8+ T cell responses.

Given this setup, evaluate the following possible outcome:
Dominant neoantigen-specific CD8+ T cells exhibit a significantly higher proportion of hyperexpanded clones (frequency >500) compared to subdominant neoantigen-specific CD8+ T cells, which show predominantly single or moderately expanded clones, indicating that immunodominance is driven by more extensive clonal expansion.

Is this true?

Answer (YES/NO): YES